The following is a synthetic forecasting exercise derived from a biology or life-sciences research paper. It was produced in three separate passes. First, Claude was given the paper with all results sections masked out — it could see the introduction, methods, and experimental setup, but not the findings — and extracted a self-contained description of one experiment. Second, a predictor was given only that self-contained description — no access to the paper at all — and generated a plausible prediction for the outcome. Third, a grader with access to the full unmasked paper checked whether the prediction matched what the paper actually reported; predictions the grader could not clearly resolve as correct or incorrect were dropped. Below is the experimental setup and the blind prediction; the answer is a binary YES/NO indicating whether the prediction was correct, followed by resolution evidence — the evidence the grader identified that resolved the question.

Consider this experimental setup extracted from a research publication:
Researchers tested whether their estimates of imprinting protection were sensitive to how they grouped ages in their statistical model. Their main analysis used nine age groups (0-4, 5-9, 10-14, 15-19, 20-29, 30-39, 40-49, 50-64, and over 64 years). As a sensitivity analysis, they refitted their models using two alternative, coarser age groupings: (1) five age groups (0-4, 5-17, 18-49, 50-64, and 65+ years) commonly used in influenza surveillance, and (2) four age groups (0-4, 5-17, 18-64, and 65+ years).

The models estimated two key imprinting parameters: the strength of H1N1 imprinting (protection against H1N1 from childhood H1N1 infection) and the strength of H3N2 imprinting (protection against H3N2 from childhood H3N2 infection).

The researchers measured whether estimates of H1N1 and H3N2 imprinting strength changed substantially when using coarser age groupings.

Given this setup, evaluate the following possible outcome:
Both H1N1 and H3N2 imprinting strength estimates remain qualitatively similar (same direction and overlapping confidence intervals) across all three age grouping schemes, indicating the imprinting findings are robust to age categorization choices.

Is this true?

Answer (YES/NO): YES